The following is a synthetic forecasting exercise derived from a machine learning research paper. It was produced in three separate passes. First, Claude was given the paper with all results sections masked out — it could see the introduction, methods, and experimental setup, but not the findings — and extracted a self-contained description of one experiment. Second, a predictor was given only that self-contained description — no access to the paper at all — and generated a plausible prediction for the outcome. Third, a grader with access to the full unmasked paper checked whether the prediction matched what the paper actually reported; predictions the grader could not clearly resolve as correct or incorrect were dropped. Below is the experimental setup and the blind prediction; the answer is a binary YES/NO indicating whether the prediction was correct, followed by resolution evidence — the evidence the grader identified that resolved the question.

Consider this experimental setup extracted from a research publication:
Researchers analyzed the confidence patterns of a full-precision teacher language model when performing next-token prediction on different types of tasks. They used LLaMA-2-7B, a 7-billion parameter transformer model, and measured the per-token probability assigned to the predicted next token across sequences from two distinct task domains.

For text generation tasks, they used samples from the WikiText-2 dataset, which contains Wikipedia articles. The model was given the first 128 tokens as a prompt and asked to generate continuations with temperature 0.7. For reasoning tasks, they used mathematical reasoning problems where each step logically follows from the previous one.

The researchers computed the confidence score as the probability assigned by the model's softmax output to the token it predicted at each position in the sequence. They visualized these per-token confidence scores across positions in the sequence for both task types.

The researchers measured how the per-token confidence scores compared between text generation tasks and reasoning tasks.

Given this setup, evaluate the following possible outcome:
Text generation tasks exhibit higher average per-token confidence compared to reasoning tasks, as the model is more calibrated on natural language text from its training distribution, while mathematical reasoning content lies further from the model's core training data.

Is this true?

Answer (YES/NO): NO